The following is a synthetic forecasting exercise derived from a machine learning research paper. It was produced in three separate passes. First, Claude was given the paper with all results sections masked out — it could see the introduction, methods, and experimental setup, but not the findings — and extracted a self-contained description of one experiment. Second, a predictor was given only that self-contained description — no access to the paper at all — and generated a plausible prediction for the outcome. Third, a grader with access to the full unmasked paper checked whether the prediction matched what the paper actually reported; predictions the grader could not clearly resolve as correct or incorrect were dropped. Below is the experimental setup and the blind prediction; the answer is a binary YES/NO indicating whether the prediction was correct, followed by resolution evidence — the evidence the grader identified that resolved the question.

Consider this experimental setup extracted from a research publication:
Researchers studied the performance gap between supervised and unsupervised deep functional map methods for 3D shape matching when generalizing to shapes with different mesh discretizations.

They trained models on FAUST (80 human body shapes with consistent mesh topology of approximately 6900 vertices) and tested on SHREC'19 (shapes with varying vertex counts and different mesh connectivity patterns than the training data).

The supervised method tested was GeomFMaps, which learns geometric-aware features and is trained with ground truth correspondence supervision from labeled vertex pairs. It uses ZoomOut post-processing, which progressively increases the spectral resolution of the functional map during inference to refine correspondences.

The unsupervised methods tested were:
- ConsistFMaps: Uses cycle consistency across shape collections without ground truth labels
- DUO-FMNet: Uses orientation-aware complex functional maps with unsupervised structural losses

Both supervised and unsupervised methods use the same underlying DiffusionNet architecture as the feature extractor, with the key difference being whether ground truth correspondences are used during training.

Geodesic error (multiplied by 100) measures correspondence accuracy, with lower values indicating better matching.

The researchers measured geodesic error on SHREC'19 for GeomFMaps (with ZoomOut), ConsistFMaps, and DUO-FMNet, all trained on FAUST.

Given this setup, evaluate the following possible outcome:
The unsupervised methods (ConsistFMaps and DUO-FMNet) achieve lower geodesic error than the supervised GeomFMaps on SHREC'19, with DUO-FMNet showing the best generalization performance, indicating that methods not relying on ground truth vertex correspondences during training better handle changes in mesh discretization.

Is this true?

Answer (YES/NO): NO